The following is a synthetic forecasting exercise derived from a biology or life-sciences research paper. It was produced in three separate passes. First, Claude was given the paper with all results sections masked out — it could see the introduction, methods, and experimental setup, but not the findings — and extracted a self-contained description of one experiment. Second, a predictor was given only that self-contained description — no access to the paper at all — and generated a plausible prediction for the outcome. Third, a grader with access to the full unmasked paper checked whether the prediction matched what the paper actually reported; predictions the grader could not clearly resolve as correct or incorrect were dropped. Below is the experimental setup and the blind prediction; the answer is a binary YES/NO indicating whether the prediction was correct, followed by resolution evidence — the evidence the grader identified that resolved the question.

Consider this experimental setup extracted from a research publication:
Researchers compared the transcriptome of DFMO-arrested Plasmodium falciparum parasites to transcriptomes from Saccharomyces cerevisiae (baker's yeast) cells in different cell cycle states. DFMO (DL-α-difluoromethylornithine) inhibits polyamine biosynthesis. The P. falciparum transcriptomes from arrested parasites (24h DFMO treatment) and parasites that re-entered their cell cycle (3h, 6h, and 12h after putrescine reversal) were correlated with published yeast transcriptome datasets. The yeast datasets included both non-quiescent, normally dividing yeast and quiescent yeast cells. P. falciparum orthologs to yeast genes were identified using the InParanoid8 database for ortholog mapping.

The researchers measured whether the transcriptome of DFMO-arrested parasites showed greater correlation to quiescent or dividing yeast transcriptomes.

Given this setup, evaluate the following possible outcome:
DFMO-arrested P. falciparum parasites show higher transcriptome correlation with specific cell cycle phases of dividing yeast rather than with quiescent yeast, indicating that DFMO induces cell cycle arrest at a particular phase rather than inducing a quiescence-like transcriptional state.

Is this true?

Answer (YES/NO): NO